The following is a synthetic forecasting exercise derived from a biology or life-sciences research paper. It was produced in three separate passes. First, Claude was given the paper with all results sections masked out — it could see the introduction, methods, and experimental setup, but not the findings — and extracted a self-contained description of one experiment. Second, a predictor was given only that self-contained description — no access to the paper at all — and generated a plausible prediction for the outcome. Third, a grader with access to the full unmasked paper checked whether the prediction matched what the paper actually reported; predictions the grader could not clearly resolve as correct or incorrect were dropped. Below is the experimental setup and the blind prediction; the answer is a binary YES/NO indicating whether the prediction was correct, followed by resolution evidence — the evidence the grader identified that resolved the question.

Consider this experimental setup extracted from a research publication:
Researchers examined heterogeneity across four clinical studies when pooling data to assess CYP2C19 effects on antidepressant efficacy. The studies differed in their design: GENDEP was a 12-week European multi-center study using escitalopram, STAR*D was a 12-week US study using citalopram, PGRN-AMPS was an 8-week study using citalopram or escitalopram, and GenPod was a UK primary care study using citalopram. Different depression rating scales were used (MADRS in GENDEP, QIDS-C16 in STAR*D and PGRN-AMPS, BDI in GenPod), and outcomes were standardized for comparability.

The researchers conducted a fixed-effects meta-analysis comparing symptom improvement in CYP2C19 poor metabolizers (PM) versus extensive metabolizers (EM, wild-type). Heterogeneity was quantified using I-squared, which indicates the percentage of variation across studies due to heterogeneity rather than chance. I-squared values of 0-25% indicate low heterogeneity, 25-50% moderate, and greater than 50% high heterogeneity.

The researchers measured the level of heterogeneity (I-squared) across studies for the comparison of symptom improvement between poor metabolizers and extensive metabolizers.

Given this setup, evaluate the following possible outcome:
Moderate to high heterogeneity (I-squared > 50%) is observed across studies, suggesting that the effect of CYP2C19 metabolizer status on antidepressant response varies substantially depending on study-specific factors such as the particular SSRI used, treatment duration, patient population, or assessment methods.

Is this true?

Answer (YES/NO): NO